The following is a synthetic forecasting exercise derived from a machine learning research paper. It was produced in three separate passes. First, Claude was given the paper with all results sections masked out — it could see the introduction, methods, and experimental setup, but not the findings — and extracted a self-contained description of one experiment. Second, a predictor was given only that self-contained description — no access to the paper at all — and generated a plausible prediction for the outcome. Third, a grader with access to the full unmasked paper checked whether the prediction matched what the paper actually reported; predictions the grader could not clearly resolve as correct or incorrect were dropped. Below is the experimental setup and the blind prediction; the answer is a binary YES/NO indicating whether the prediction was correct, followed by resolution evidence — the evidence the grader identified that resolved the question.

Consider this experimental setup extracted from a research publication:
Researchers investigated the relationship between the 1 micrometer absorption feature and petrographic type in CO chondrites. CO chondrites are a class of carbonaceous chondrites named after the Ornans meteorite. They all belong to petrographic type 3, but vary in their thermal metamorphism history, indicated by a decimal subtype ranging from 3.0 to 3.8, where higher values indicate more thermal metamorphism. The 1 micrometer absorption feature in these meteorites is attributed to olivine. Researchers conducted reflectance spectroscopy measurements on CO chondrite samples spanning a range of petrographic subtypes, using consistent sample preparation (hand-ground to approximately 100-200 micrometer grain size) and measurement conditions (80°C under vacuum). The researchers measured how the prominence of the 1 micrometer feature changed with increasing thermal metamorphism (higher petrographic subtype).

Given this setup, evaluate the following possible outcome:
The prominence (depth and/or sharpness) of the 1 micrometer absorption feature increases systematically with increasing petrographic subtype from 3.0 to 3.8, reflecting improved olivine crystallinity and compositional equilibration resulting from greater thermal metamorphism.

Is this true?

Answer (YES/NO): YES